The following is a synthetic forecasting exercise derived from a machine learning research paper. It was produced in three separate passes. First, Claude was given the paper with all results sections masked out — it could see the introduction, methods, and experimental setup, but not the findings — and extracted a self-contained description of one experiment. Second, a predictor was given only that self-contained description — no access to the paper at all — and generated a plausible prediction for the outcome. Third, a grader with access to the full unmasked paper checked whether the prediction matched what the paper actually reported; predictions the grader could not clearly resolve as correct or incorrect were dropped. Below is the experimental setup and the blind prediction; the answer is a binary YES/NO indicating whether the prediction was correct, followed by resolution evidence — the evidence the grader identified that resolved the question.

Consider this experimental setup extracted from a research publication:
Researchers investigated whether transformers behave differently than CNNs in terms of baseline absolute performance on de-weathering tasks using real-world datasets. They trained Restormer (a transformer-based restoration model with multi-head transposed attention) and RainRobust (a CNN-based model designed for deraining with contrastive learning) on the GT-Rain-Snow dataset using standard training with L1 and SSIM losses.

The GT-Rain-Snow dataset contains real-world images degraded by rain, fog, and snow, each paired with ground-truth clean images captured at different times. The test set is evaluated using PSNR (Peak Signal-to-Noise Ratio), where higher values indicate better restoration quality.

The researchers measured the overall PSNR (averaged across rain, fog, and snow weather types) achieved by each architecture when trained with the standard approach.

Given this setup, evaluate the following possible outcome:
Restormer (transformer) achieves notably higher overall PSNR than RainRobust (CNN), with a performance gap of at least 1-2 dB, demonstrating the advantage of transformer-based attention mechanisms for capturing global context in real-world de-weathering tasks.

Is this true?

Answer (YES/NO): NO